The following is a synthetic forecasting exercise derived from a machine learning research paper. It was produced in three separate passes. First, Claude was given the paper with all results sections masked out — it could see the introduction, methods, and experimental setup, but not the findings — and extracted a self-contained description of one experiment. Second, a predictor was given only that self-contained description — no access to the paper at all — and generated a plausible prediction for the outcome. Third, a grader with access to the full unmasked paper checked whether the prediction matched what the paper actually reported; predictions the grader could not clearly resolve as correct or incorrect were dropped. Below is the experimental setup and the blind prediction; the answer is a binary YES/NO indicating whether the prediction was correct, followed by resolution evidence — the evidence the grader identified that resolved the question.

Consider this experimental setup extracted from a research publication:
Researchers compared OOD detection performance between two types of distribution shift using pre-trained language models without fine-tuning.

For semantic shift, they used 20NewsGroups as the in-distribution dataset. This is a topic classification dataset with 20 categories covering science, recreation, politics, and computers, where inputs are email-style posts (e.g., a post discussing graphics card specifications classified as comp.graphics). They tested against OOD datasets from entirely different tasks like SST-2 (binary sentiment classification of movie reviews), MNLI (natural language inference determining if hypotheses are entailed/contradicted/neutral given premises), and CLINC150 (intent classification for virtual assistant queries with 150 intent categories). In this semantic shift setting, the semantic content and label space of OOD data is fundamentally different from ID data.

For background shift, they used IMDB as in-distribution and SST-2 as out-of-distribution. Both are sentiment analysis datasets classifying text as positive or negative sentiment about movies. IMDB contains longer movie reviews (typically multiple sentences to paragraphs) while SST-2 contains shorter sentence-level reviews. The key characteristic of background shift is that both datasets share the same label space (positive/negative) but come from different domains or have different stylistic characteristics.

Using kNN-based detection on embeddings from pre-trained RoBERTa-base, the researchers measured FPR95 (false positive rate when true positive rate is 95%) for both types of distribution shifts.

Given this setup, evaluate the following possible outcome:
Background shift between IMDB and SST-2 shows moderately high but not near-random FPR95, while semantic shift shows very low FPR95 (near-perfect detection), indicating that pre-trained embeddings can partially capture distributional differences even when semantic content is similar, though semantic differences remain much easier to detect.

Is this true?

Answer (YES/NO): NO